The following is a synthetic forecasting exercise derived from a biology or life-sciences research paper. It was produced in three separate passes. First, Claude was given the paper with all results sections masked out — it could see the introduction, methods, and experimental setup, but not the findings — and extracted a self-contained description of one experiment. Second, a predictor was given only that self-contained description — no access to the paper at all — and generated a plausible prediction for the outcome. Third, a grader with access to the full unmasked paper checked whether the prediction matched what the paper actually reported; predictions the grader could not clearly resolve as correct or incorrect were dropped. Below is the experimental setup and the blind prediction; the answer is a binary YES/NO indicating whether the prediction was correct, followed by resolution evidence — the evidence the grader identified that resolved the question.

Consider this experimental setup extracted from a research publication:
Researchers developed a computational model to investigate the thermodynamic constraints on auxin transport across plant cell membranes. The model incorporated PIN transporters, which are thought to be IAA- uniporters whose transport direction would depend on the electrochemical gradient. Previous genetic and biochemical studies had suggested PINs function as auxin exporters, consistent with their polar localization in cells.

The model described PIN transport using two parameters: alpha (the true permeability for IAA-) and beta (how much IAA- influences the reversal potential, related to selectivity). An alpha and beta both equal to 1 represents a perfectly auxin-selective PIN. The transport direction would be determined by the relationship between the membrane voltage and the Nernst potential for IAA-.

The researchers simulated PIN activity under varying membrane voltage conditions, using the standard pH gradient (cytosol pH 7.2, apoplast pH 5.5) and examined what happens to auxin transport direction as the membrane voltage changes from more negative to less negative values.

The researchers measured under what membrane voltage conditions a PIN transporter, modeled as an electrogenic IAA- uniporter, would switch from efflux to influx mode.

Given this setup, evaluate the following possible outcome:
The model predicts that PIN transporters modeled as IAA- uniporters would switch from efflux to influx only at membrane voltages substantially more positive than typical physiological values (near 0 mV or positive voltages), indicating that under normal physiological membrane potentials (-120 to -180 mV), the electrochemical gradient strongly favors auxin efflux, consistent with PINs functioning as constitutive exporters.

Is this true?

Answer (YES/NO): YES